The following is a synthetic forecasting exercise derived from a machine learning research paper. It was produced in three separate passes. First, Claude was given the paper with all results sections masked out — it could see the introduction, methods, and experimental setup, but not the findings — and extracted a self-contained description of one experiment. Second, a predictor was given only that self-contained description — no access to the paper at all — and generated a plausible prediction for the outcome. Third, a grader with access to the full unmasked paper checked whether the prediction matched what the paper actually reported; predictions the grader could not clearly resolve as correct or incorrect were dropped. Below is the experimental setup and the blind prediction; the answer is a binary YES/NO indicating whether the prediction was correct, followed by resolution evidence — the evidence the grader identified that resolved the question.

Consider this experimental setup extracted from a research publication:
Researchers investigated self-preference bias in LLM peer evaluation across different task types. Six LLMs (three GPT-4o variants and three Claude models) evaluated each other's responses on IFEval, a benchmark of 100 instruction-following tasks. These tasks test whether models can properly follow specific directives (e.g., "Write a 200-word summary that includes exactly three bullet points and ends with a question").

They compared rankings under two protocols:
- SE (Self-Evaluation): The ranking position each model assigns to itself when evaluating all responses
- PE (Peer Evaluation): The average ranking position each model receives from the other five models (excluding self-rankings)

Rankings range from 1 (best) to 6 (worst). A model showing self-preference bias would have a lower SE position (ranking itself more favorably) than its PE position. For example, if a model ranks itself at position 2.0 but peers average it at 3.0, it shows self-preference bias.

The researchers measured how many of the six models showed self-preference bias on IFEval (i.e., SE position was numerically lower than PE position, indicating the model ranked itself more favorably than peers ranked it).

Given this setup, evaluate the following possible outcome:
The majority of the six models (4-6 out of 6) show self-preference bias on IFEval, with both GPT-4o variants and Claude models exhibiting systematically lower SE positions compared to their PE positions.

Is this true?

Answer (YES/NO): YES